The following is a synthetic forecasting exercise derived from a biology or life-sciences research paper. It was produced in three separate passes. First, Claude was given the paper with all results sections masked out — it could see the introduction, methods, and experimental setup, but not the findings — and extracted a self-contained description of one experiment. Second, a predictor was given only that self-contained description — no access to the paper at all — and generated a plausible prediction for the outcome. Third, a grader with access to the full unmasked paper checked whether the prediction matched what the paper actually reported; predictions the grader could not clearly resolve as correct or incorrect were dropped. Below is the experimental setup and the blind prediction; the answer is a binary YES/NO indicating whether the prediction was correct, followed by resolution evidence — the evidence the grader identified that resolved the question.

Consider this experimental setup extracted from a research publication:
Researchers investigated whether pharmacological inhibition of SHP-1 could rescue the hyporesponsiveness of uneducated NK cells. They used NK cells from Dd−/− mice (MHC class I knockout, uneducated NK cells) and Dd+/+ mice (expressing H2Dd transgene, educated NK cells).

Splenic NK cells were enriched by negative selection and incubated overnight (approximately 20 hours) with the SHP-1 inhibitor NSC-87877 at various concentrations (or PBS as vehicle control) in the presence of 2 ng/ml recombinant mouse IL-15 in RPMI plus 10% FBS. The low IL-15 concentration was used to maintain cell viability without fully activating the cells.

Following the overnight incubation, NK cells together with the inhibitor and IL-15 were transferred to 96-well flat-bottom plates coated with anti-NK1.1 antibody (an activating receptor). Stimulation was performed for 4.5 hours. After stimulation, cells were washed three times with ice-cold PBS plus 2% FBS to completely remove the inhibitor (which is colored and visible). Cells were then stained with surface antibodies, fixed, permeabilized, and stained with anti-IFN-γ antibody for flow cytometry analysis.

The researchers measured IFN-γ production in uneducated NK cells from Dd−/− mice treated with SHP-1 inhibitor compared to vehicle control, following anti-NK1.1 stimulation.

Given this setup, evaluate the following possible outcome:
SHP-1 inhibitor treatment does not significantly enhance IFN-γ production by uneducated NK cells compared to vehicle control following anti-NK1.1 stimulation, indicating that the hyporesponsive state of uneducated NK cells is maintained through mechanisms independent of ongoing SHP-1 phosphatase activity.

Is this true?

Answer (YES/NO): NO